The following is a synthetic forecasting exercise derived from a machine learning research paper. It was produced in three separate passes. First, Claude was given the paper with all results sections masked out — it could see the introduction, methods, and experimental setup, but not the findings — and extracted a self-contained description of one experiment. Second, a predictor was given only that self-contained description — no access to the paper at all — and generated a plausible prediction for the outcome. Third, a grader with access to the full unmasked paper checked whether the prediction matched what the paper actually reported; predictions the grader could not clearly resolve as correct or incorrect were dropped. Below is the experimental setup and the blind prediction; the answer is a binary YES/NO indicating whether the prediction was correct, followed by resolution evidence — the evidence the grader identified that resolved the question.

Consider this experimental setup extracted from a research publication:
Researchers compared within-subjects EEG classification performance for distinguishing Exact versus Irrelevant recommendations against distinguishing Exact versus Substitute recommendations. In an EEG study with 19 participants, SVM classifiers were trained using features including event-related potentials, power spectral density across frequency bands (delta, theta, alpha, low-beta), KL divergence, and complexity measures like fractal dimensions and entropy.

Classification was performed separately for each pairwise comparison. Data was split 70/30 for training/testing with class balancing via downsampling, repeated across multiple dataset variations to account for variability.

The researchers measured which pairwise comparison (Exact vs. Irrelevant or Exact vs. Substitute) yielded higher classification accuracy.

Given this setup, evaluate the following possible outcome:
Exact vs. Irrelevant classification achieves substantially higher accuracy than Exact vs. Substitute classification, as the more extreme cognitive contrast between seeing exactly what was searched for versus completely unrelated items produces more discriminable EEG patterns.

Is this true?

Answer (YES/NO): YES